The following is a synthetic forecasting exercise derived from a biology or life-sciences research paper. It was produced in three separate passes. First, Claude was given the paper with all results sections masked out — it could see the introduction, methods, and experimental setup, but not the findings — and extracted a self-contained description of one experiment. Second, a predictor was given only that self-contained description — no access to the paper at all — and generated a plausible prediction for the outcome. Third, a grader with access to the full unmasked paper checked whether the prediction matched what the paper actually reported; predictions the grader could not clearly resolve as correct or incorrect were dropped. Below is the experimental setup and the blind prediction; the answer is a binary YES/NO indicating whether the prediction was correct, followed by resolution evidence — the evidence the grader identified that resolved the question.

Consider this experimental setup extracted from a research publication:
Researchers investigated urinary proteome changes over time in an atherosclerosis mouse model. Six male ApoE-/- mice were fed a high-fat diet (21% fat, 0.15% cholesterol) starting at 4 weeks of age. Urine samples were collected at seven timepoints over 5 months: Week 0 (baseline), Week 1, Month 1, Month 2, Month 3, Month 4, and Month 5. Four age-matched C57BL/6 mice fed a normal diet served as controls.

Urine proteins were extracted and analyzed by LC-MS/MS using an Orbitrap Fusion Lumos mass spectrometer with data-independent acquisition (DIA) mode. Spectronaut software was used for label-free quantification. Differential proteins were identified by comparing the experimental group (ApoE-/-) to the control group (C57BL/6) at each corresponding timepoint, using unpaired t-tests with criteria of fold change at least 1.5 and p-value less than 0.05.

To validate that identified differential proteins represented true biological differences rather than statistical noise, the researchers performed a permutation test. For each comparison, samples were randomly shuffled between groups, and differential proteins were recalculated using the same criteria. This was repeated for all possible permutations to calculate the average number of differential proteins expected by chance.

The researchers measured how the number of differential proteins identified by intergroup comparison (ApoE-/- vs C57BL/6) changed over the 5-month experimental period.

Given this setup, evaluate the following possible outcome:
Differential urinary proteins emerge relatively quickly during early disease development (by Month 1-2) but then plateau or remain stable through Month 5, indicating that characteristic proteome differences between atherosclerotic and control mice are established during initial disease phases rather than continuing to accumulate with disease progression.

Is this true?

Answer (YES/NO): NO